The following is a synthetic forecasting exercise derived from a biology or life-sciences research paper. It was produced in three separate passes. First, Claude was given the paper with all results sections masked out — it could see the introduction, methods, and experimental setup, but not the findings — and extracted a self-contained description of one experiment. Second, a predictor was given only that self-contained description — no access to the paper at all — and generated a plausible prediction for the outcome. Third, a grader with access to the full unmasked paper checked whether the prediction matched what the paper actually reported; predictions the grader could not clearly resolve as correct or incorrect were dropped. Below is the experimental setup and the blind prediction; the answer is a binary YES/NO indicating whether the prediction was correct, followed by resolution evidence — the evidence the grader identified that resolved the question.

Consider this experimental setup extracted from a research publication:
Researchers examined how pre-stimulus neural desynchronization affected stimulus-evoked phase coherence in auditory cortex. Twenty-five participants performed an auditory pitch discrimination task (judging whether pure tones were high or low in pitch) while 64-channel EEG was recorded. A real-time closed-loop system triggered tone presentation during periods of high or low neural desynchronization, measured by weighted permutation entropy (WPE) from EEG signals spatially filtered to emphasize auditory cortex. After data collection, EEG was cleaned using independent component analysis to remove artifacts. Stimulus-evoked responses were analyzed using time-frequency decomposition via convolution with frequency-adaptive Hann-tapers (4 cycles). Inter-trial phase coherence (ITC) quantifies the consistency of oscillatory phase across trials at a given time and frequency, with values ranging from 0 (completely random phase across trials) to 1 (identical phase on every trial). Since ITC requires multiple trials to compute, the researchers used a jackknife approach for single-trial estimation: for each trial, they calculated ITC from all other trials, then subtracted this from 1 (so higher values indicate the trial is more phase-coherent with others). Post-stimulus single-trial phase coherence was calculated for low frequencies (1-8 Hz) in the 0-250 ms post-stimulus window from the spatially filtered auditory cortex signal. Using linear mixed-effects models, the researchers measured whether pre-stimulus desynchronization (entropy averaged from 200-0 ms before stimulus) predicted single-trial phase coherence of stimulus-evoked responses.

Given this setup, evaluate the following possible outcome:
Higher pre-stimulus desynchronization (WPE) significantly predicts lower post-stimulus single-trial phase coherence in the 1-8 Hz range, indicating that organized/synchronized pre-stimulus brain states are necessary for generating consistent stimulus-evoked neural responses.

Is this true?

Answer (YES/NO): NO